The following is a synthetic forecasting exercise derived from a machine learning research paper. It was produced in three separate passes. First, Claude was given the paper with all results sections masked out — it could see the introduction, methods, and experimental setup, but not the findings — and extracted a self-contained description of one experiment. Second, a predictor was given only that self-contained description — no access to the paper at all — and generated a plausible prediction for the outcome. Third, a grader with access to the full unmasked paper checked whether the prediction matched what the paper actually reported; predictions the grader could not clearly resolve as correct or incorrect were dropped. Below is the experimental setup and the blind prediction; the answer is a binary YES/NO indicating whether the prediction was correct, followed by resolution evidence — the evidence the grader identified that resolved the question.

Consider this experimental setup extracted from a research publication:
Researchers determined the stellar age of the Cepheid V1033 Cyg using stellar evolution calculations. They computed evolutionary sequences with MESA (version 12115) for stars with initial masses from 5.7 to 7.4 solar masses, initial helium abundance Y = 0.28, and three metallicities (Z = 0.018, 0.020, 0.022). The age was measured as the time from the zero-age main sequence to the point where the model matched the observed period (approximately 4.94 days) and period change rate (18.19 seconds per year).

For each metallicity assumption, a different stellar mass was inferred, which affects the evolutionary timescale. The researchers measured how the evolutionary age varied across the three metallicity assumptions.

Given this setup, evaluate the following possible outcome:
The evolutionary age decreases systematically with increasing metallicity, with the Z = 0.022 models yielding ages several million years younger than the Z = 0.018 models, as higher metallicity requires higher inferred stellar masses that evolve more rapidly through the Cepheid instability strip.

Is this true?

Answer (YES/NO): YES